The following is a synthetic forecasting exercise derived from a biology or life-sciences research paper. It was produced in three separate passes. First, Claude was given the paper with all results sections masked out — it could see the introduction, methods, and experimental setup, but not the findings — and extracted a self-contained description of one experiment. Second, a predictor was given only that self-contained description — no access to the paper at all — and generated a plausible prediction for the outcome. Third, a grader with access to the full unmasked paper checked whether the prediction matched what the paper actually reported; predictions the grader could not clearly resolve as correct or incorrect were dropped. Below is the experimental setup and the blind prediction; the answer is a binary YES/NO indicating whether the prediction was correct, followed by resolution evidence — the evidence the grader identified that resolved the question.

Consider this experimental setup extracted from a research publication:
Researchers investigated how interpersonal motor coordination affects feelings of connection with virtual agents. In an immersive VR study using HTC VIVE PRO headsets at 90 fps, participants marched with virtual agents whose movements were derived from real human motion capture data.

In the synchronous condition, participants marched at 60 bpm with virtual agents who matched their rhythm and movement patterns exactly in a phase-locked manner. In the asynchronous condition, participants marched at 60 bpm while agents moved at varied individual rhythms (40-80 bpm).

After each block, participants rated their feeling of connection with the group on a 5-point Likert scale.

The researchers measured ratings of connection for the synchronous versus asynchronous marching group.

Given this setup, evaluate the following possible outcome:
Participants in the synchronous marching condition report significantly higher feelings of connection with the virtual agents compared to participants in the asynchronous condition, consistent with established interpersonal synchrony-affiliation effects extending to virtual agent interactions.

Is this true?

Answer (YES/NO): NO